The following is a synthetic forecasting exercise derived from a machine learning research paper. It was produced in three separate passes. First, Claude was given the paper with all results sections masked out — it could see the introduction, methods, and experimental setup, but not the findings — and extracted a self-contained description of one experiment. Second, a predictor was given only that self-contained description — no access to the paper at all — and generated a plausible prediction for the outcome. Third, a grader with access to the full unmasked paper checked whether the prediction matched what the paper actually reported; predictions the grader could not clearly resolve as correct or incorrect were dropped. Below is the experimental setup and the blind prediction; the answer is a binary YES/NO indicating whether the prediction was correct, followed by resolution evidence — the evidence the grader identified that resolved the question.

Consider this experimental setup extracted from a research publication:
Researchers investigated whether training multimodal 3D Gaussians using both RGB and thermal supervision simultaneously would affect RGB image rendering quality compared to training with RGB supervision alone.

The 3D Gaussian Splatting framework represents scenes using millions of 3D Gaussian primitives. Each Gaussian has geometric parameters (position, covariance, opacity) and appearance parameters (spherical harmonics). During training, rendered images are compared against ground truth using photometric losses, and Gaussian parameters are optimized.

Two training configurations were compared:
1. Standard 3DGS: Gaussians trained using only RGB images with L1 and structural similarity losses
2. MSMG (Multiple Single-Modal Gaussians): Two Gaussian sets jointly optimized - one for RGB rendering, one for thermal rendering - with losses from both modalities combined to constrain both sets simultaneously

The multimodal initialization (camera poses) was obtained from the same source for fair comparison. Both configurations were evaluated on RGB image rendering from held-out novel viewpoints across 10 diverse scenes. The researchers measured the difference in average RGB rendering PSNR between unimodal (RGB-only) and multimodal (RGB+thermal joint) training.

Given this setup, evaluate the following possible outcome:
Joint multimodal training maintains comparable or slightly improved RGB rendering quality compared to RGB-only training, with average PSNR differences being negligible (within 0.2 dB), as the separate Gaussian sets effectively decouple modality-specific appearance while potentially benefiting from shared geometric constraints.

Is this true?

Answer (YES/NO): NO